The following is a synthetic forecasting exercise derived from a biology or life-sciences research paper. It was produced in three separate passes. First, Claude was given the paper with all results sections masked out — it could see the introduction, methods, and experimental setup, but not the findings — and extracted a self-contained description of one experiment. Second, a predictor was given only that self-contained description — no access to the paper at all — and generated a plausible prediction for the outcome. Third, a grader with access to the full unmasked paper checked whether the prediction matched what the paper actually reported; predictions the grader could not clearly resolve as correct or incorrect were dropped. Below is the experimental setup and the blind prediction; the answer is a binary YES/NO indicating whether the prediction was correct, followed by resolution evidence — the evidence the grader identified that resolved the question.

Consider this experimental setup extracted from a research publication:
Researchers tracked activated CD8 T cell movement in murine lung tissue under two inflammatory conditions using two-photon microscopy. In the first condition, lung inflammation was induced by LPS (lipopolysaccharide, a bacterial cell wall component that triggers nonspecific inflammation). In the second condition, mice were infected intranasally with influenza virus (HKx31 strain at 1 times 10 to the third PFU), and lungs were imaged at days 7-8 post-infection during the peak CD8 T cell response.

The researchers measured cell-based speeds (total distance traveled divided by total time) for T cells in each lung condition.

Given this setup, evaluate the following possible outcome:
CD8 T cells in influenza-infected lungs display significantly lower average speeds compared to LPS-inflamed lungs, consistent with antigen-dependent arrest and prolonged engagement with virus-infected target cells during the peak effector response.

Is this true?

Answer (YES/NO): NO